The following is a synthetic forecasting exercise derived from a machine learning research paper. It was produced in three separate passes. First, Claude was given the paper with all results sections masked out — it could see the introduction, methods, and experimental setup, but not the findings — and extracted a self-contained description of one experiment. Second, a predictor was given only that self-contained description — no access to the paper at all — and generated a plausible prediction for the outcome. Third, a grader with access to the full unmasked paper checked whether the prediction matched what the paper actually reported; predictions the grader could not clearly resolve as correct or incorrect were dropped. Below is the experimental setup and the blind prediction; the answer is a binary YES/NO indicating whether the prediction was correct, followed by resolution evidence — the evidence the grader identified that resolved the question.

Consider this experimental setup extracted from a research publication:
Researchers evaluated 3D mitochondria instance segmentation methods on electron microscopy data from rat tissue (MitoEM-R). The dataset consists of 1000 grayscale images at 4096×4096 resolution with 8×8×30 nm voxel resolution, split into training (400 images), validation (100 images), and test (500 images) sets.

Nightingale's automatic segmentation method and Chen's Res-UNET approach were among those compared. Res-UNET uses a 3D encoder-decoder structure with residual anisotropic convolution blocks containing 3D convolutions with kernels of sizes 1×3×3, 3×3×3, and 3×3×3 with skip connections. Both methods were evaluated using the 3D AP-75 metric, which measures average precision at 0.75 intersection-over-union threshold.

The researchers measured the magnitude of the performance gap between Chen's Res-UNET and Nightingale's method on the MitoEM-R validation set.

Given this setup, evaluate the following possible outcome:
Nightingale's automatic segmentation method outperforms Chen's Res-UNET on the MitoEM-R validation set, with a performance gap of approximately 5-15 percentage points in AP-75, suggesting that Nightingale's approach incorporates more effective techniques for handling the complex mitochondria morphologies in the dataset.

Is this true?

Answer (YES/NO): NO